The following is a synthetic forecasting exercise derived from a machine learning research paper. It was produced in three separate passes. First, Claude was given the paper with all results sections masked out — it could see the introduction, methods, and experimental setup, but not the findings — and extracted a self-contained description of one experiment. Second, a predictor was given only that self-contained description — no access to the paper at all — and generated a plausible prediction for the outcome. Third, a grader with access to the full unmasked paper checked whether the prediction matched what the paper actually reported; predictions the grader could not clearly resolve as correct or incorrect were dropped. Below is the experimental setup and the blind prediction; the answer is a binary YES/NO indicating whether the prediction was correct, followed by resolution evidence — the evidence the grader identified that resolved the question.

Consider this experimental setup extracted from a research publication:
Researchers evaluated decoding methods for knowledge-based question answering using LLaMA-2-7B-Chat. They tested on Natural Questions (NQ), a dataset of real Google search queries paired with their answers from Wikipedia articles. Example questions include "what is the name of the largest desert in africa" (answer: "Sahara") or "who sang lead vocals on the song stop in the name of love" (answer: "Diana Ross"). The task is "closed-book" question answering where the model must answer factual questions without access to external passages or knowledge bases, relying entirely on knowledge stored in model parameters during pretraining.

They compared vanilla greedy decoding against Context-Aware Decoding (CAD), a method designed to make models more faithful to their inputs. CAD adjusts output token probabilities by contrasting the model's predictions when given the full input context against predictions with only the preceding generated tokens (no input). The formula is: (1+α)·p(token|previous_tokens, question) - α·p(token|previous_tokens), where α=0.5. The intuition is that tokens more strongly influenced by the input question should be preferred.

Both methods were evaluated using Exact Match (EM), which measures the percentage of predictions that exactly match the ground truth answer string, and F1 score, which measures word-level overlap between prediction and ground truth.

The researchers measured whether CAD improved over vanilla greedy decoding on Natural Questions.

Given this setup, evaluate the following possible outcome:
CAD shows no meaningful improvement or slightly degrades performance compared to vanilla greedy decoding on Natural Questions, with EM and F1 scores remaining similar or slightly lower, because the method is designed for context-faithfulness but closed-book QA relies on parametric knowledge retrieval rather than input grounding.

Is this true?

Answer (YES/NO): YES